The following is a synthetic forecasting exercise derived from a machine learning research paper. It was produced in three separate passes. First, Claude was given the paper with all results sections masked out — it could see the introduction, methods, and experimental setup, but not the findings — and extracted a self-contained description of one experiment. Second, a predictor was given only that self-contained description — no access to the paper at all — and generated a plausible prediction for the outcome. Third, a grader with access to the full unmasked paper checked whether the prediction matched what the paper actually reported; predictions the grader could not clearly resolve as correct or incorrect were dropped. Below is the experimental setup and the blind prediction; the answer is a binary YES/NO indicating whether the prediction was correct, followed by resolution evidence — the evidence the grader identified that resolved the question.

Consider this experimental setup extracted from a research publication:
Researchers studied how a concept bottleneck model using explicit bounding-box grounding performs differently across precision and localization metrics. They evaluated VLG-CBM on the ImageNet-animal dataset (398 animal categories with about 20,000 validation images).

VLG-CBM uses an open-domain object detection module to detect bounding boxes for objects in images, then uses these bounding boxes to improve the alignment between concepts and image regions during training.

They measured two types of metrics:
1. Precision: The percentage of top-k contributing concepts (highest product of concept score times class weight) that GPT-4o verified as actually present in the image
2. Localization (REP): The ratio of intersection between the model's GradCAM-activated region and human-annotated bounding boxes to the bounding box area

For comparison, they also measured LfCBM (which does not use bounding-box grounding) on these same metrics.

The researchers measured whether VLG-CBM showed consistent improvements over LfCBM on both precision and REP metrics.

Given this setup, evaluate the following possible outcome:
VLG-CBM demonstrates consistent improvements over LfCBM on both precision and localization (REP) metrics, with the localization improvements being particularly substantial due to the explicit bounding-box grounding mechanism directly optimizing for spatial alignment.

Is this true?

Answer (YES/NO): NO